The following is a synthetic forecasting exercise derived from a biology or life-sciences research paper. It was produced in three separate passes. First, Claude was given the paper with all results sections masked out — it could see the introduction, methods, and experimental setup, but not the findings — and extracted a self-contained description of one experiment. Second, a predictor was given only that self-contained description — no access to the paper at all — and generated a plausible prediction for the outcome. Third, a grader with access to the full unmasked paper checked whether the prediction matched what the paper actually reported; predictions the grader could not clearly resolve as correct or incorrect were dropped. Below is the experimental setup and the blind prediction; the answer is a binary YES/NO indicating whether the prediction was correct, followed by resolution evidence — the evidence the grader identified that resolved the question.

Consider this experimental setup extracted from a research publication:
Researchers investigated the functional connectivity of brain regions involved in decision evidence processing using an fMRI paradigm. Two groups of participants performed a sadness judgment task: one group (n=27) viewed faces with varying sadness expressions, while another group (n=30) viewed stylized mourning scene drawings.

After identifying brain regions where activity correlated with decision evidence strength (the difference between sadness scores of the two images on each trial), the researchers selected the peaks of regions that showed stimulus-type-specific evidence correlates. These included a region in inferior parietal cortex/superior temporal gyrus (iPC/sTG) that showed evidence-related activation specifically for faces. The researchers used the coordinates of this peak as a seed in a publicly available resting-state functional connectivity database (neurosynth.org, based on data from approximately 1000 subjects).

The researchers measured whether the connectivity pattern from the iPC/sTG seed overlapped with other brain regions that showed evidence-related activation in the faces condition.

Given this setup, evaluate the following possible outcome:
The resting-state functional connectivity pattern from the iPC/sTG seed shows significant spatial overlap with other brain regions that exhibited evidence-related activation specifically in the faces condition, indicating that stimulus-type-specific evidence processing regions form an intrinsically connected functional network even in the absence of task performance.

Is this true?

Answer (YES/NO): YES